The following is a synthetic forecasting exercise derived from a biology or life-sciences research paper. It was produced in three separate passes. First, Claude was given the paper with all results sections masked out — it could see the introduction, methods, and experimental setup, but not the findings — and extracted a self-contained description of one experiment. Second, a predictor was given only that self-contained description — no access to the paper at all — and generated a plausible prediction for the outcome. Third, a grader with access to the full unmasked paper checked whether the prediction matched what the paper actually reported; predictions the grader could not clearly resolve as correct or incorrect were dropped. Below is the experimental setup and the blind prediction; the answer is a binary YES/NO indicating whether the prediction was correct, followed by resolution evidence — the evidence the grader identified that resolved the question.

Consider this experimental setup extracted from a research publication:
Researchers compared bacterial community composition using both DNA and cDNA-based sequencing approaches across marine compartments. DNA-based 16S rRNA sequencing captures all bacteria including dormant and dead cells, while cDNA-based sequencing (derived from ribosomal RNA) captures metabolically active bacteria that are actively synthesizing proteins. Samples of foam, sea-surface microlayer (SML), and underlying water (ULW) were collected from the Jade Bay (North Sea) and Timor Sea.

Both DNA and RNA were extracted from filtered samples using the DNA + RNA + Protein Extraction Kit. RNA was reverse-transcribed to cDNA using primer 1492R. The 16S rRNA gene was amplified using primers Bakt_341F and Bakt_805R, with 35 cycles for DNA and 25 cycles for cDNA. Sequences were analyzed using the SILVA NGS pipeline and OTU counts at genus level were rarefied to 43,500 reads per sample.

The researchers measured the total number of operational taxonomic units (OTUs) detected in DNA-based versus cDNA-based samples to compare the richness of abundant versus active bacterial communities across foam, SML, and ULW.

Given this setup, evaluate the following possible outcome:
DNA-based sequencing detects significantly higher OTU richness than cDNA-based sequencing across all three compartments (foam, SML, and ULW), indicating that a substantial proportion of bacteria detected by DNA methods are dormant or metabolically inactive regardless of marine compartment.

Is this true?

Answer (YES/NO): NO